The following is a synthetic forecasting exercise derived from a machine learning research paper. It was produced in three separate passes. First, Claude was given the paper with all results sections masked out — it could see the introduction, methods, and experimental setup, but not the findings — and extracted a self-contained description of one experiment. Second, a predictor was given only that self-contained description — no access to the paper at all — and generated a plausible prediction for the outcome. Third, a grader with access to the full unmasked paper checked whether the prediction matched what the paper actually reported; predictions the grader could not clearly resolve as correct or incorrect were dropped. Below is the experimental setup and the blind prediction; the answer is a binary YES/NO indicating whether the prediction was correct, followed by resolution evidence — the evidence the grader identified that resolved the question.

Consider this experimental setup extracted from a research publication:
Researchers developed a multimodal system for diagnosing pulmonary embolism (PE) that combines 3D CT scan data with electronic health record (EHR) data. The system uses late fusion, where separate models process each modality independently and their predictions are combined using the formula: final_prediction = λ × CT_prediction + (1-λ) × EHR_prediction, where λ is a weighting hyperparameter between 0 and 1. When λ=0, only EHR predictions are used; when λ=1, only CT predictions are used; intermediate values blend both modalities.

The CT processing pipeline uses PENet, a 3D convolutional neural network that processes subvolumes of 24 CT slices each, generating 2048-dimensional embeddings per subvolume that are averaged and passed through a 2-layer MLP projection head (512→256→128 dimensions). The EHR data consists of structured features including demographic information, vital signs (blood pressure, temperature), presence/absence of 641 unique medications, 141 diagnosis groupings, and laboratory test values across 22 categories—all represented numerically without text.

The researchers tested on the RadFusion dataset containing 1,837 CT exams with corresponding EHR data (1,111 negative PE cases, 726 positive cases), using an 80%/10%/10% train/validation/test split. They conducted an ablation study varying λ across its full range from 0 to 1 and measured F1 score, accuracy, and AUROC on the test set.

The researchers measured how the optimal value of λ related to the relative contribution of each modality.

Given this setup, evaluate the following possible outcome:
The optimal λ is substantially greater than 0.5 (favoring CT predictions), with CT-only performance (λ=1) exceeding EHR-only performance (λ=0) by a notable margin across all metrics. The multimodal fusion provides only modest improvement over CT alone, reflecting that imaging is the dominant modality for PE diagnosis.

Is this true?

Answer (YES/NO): NO